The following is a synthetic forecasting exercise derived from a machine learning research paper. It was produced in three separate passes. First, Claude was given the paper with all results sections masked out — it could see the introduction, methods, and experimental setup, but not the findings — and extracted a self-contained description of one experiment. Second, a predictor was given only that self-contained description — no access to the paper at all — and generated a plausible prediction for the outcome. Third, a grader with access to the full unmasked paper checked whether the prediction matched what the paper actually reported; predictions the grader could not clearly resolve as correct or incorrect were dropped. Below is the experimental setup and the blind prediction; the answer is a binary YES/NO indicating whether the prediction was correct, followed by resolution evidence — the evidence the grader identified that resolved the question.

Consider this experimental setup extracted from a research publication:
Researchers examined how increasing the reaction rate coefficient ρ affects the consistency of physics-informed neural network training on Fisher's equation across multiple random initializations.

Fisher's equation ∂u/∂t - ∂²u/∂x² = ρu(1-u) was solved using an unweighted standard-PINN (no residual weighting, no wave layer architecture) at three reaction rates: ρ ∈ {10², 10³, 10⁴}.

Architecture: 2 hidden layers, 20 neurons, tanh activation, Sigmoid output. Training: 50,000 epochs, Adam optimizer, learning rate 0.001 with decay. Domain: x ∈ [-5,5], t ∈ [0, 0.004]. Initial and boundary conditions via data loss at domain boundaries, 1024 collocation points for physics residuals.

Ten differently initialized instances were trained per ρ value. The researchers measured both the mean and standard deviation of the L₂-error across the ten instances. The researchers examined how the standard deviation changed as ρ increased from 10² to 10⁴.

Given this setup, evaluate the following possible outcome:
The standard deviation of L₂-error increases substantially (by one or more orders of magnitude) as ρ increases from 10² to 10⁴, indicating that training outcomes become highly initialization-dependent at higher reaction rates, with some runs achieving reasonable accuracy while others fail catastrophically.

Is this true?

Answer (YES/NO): YES